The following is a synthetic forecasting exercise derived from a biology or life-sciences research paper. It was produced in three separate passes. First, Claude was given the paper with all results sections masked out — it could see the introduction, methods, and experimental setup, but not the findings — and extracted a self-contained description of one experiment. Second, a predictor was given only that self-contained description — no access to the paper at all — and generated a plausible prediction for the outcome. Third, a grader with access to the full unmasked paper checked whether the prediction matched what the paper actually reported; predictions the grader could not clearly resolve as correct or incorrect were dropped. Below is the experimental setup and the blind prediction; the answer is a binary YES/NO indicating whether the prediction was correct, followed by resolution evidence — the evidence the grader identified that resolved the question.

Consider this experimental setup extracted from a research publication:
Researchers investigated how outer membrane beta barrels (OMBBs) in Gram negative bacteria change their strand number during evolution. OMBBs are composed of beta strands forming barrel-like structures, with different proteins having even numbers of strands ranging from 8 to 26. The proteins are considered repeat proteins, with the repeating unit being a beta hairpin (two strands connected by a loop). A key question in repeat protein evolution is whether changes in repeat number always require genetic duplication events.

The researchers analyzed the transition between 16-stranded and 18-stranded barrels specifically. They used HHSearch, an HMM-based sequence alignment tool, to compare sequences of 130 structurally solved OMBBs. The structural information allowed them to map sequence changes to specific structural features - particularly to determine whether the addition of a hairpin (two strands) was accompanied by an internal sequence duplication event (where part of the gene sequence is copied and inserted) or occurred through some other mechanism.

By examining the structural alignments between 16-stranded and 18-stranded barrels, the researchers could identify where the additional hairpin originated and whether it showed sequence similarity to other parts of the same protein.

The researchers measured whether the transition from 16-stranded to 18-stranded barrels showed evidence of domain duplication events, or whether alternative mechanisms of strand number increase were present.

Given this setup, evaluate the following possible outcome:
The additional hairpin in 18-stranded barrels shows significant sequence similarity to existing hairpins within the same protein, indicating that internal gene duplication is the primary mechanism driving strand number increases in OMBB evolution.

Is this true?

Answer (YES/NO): NO